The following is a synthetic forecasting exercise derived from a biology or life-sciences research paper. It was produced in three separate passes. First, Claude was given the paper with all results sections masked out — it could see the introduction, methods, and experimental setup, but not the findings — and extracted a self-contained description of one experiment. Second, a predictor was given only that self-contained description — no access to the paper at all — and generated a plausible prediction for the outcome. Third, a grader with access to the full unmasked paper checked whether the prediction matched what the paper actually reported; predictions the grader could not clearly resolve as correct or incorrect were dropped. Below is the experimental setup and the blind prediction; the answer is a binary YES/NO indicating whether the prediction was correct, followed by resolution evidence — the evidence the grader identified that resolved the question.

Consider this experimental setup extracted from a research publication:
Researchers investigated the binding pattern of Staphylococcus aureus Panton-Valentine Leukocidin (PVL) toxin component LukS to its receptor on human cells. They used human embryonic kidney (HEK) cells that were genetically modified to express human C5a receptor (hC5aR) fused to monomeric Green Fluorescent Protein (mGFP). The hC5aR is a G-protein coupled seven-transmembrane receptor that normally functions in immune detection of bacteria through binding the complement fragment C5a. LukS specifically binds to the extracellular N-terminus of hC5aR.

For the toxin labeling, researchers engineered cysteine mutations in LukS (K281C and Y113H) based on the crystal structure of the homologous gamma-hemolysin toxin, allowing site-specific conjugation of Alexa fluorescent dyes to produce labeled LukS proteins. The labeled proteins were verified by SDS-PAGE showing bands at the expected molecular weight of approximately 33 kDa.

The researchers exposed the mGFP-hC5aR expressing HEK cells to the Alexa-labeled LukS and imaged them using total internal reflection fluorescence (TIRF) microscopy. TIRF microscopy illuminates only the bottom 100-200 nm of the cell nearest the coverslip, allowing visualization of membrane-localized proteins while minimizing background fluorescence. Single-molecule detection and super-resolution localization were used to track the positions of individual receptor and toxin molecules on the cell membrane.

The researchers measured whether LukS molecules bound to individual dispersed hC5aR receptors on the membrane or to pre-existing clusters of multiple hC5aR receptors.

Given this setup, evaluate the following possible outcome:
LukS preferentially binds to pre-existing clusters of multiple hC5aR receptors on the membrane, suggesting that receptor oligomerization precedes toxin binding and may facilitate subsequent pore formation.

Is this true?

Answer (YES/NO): YES